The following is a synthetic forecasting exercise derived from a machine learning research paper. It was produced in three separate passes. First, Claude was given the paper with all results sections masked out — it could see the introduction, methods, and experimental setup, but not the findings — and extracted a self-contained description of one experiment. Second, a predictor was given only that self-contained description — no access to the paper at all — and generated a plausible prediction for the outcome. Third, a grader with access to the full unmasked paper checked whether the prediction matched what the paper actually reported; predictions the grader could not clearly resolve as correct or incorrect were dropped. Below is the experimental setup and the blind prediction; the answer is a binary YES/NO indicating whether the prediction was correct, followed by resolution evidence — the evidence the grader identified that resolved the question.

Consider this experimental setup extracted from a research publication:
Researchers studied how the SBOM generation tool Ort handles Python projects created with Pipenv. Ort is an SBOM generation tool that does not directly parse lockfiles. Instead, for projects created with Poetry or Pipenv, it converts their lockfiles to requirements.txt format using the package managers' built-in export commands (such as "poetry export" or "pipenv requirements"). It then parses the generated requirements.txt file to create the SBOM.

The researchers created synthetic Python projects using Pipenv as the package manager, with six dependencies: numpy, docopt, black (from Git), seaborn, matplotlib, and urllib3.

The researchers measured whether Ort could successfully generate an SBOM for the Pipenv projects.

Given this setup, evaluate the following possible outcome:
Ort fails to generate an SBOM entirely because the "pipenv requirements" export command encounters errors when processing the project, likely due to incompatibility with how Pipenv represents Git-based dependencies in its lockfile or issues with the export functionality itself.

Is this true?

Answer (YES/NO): YES